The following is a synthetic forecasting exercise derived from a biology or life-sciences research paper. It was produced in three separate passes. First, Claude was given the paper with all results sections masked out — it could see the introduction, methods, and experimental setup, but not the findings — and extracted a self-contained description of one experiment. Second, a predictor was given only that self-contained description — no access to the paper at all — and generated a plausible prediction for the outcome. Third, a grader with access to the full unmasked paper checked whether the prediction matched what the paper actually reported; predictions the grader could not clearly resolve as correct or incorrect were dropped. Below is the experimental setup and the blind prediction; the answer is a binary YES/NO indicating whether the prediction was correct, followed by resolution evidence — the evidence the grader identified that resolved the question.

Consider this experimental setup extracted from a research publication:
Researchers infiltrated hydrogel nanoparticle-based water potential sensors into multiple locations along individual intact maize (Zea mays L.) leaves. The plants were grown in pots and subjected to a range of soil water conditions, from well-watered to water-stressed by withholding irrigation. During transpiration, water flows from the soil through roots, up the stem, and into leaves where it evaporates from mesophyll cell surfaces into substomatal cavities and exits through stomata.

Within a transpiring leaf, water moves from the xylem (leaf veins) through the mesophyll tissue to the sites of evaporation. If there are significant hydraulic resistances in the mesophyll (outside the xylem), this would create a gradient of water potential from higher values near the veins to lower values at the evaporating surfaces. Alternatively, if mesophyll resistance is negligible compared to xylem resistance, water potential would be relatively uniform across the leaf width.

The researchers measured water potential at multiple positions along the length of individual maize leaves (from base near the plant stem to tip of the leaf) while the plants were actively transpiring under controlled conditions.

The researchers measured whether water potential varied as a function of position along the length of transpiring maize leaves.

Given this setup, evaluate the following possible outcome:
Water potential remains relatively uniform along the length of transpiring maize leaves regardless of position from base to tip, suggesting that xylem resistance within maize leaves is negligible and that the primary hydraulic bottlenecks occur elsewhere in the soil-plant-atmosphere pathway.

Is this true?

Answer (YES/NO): NO